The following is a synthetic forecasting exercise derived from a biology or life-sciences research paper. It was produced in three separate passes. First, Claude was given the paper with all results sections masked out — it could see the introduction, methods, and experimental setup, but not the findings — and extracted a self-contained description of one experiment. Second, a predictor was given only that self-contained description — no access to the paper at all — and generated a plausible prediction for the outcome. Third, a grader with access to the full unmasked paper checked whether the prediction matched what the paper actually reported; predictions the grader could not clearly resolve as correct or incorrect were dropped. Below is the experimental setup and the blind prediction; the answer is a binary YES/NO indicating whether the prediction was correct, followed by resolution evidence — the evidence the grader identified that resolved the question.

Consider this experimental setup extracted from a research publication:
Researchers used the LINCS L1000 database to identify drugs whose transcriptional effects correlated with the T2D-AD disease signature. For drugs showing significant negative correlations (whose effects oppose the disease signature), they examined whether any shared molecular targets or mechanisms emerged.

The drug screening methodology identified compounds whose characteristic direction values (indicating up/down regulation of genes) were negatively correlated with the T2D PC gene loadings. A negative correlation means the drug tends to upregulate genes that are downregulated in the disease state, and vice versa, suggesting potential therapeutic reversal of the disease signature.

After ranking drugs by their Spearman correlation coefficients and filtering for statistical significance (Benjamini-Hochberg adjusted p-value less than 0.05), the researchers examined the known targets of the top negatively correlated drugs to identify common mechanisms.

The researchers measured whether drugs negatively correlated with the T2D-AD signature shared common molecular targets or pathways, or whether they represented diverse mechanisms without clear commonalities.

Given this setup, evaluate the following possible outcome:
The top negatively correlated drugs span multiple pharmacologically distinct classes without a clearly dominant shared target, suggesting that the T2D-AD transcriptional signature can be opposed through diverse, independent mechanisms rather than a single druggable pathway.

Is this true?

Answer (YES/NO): YES